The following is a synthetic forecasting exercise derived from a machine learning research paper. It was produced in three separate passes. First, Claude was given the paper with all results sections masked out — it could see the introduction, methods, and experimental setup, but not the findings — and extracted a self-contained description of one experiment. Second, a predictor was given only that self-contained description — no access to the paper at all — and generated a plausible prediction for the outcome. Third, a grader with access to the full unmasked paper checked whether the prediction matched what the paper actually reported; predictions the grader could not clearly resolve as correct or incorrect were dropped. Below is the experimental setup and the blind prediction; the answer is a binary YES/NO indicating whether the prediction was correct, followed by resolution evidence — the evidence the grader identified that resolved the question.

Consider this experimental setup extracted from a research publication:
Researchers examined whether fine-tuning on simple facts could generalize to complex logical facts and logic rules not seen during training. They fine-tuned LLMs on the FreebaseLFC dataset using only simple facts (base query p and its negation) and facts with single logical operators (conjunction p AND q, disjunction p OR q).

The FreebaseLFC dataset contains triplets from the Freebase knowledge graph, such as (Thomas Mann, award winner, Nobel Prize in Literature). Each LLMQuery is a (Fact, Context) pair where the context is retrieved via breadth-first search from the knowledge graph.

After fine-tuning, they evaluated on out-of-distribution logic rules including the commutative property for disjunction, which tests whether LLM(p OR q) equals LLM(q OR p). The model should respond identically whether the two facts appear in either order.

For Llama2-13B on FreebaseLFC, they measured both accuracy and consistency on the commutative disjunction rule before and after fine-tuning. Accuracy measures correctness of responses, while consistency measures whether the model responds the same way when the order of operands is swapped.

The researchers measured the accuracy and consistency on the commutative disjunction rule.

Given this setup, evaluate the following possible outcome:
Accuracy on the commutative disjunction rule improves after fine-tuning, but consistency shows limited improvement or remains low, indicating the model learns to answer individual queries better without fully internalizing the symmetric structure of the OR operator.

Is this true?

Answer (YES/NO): NO